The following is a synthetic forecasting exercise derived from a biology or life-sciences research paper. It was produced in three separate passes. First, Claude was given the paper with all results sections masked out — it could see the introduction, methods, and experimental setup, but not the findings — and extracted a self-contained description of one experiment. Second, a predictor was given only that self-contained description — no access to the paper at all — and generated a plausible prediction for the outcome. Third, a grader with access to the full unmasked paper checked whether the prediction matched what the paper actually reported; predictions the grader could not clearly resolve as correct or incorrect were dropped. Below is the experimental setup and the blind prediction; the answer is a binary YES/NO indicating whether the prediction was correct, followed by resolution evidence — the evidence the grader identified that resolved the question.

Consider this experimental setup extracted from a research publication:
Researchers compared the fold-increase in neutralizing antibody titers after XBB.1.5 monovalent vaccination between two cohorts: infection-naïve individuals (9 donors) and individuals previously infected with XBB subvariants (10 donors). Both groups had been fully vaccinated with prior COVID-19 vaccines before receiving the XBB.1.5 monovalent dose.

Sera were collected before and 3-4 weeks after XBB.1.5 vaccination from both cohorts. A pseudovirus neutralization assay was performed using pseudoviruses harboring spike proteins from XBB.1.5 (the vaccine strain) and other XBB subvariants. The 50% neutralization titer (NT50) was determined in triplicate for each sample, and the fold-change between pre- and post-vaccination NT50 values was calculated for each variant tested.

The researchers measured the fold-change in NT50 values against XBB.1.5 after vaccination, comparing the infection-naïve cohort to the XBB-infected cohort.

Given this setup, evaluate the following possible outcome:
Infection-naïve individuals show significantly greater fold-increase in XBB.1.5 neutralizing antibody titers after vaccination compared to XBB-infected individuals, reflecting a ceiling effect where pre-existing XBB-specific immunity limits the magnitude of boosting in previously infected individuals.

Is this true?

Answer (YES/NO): NO